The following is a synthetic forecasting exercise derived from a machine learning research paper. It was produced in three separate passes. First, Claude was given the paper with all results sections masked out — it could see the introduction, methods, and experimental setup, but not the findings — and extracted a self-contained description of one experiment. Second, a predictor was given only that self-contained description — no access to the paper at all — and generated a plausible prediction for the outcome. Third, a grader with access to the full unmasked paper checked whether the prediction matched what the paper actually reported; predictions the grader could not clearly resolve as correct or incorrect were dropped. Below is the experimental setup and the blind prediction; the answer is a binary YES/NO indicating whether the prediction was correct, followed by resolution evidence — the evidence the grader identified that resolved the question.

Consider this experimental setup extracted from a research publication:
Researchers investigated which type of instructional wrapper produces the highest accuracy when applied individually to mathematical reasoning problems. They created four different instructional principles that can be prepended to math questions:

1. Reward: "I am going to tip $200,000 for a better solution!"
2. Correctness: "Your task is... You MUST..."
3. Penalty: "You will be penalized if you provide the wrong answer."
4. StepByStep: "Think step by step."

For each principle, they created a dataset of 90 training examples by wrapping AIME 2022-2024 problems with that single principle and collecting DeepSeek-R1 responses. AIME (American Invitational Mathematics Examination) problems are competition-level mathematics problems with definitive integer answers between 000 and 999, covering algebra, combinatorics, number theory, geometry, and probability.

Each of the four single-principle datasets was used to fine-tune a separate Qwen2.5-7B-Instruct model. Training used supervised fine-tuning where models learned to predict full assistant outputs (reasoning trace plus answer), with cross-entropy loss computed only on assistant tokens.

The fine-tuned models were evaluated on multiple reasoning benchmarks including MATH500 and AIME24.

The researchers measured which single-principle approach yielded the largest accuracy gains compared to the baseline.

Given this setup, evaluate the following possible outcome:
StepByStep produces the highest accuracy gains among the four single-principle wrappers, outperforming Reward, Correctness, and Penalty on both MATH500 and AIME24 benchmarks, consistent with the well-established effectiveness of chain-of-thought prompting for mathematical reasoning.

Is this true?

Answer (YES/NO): NO